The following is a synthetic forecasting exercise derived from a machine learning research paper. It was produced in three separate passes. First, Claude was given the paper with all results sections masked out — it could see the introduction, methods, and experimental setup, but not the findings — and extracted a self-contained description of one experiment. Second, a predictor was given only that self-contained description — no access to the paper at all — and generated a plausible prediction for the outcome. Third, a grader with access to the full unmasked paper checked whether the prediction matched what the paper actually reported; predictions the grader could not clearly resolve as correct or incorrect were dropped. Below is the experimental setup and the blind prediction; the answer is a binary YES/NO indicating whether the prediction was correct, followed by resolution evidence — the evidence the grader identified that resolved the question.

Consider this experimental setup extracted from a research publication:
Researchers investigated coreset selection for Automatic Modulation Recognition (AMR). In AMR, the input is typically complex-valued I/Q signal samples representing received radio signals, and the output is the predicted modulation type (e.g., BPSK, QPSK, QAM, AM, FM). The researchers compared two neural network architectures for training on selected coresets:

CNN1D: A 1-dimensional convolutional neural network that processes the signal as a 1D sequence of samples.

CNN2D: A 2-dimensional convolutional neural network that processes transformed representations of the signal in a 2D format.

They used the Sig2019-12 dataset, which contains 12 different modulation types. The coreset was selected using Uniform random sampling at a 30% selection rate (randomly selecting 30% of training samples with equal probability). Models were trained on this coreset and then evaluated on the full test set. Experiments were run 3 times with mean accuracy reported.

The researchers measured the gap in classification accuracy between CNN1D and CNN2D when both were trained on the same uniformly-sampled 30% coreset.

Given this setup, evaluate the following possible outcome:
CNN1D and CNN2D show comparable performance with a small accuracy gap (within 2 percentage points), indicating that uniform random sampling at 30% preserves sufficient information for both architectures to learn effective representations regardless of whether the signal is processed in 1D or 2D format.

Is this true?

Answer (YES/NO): NO